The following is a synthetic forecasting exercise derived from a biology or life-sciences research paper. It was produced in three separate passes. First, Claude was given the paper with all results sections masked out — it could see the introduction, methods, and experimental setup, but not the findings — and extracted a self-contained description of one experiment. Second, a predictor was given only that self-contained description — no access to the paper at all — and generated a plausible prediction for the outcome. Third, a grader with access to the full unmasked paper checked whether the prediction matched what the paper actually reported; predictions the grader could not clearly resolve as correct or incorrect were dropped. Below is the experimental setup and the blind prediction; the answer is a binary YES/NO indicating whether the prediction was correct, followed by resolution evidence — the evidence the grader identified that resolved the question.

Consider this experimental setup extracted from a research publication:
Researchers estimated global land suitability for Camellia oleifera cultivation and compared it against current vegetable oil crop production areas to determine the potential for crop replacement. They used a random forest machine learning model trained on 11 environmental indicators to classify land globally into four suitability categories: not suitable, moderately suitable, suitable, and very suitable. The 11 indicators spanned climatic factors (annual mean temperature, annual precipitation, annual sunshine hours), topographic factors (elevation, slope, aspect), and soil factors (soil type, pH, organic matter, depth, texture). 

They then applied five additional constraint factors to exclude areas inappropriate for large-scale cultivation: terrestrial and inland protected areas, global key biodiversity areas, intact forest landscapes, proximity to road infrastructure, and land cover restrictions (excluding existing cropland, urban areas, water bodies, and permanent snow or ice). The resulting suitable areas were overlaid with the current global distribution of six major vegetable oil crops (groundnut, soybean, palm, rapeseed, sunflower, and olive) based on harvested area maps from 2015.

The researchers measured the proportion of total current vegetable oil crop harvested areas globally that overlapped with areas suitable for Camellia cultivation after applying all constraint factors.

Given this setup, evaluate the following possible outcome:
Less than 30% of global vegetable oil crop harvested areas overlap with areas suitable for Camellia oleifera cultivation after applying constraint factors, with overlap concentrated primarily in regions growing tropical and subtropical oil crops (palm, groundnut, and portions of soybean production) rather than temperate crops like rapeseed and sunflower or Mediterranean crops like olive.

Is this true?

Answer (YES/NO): NO